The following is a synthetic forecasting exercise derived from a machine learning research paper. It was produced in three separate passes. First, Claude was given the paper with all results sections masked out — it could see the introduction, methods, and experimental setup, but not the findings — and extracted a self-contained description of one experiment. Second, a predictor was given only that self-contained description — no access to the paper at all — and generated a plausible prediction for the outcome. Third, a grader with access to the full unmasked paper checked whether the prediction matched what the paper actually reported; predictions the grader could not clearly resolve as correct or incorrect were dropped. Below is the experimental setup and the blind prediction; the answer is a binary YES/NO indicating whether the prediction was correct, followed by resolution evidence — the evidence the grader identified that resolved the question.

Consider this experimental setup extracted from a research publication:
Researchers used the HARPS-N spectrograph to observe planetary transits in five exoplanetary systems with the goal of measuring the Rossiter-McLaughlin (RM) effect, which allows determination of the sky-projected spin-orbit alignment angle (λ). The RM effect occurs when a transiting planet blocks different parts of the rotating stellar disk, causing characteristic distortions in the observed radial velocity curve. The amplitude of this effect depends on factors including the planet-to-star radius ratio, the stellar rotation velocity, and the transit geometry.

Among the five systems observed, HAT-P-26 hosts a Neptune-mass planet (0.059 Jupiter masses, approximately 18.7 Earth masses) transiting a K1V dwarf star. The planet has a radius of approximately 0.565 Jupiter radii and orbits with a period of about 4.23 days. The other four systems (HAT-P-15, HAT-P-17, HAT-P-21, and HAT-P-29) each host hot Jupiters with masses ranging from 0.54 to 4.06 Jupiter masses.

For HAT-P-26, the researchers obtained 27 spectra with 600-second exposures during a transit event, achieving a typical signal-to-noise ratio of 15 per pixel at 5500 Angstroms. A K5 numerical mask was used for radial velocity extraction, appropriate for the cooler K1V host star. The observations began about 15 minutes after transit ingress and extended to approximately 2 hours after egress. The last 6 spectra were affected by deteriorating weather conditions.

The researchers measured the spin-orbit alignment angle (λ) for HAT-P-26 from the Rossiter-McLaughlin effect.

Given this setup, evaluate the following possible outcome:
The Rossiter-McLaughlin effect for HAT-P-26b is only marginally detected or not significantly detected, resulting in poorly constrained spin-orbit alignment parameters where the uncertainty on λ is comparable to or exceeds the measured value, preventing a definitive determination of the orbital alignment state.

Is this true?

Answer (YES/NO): YES